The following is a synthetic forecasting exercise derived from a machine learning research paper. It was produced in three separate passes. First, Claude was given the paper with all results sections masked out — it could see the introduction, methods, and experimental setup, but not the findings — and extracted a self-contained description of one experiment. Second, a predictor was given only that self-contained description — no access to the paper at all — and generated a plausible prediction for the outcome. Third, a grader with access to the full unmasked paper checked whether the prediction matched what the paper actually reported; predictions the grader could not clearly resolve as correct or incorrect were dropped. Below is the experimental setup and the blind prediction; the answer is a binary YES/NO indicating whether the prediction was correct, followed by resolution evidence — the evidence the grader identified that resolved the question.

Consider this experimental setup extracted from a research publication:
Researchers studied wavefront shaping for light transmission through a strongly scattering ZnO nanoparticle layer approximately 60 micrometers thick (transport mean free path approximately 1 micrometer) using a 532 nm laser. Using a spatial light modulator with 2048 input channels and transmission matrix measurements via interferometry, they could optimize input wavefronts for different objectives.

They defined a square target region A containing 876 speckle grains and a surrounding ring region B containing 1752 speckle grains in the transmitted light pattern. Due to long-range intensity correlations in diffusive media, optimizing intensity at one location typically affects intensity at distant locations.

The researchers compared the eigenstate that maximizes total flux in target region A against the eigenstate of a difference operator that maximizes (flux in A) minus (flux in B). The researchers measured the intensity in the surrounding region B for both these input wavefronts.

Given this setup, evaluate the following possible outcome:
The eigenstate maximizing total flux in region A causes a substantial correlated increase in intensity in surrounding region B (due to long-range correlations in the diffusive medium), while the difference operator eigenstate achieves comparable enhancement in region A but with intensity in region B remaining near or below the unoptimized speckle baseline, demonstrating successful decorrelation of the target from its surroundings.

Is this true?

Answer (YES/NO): YES